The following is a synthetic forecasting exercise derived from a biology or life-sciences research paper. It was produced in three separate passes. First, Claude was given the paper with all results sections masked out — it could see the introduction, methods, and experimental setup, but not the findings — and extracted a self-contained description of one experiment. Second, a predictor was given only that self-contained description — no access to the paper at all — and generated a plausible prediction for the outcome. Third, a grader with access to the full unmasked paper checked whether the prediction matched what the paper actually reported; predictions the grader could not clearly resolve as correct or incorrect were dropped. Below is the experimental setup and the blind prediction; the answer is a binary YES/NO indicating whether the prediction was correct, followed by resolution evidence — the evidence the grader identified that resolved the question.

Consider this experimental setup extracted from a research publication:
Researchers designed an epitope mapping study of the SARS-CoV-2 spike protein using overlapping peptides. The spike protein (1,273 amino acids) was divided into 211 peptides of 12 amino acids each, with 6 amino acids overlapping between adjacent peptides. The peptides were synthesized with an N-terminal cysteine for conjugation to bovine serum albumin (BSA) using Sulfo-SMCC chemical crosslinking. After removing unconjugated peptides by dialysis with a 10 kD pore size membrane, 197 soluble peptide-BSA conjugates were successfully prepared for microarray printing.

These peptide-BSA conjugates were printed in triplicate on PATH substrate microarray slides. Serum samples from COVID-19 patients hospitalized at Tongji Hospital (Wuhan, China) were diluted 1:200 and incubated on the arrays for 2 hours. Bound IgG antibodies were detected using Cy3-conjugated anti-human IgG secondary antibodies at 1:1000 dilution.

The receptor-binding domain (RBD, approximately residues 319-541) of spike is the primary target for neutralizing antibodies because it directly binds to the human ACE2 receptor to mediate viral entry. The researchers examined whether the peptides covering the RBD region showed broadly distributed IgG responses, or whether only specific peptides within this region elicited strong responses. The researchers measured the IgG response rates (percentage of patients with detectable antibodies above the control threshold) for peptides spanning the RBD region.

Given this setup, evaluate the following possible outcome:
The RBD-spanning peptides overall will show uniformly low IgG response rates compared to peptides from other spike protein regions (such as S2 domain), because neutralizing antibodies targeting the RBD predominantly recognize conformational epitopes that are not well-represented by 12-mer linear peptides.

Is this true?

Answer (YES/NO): NO